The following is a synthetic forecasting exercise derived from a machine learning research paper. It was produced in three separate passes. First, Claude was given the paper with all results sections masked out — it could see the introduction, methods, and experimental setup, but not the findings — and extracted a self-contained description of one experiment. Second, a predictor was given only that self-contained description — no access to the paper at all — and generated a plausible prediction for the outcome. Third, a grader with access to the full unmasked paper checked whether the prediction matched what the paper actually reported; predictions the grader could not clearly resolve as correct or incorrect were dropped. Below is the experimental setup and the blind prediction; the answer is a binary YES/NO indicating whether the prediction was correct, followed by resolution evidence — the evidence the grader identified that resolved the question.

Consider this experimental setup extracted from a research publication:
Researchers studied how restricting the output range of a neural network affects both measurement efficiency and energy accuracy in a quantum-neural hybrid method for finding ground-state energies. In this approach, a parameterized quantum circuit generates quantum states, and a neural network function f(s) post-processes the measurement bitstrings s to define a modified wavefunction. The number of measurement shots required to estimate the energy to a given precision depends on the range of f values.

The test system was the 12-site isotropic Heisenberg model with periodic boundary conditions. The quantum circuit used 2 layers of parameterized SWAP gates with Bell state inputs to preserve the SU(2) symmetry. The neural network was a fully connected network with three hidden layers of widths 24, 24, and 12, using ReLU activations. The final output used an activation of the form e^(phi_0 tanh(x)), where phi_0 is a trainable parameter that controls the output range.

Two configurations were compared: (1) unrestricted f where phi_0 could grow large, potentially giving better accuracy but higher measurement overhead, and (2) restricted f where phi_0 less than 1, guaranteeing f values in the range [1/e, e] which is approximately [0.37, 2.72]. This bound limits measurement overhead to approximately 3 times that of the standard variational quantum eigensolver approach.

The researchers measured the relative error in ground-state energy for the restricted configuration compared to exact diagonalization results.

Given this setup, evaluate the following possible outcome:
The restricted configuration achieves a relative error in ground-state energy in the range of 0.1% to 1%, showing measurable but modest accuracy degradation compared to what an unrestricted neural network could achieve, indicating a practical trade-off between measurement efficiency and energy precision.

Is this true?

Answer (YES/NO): YES